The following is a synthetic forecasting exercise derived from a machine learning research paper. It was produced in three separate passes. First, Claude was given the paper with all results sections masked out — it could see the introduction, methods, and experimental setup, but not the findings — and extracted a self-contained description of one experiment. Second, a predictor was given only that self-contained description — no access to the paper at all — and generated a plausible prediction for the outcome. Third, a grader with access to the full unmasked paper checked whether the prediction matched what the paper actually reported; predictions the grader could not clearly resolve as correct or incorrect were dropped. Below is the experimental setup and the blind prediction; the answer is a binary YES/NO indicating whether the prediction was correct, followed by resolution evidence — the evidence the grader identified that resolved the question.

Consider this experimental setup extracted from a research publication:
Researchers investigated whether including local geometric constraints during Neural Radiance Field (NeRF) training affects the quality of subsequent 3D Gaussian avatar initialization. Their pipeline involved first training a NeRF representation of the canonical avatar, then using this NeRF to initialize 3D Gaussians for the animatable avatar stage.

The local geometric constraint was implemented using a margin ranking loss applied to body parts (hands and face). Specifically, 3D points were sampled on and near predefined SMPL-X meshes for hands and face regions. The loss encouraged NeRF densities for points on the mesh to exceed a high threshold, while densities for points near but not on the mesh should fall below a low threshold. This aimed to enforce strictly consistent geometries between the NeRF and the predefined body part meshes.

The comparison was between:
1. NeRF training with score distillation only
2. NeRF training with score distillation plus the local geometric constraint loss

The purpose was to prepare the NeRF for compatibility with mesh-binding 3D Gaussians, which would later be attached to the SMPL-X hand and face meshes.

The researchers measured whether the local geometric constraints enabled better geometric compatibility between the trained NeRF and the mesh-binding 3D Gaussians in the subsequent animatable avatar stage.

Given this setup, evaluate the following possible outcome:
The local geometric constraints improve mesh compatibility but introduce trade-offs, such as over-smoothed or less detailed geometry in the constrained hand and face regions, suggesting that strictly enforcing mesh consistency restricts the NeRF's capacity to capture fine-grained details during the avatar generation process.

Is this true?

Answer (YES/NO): NO